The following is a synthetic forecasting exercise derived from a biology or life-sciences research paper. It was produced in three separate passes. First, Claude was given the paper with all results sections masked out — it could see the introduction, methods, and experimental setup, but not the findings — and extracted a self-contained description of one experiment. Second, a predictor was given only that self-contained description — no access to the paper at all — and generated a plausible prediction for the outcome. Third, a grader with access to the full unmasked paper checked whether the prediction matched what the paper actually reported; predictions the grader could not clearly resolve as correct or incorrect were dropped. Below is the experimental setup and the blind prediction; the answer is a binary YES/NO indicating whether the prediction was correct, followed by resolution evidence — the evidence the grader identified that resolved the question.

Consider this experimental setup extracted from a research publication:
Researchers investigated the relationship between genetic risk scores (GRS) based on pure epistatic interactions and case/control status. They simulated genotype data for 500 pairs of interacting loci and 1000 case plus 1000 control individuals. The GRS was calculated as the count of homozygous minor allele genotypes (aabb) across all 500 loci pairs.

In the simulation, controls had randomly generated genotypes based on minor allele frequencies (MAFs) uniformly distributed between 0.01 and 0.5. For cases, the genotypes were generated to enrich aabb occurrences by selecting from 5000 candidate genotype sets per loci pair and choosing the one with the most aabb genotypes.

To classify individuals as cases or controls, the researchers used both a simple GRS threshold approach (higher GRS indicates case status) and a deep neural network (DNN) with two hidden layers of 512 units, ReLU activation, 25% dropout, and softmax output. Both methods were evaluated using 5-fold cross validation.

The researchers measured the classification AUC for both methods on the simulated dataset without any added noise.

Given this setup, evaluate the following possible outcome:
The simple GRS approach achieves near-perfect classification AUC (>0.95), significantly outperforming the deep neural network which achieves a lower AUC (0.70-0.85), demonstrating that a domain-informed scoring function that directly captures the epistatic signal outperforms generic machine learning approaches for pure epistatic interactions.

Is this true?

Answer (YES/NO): NO